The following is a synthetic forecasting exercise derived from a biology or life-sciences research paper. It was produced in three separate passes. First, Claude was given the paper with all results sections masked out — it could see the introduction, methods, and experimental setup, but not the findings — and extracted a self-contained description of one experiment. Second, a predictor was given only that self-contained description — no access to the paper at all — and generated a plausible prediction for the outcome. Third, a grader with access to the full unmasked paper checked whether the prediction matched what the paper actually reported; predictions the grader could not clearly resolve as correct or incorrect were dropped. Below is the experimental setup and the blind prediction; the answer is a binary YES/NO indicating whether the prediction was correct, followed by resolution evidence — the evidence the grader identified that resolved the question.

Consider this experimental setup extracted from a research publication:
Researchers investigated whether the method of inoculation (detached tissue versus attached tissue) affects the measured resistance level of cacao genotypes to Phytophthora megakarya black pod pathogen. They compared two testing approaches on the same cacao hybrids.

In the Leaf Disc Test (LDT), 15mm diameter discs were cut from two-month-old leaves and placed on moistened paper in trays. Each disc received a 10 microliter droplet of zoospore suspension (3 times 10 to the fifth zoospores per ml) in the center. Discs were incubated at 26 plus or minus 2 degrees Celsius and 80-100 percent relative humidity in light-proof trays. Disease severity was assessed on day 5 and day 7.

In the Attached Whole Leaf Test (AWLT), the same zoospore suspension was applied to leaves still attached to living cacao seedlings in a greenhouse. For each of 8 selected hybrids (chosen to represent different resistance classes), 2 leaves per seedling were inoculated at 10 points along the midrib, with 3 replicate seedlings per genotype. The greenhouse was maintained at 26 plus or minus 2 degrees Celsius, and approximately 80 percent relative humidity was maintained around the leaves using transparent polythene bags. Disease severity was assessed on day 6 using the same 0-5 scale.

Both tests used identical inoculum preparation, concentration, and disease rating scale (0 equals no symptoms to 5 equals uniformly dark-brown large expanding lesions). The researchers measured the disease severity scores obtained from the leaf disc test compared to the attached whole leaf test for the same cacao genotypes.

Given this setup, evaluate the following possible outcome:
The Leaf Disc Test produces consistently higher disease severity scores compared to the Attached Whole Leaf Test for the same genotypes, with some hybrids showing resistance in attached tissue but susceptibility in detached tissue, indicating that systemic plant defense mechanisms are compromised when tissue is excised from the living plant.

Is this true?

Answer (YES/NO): NO